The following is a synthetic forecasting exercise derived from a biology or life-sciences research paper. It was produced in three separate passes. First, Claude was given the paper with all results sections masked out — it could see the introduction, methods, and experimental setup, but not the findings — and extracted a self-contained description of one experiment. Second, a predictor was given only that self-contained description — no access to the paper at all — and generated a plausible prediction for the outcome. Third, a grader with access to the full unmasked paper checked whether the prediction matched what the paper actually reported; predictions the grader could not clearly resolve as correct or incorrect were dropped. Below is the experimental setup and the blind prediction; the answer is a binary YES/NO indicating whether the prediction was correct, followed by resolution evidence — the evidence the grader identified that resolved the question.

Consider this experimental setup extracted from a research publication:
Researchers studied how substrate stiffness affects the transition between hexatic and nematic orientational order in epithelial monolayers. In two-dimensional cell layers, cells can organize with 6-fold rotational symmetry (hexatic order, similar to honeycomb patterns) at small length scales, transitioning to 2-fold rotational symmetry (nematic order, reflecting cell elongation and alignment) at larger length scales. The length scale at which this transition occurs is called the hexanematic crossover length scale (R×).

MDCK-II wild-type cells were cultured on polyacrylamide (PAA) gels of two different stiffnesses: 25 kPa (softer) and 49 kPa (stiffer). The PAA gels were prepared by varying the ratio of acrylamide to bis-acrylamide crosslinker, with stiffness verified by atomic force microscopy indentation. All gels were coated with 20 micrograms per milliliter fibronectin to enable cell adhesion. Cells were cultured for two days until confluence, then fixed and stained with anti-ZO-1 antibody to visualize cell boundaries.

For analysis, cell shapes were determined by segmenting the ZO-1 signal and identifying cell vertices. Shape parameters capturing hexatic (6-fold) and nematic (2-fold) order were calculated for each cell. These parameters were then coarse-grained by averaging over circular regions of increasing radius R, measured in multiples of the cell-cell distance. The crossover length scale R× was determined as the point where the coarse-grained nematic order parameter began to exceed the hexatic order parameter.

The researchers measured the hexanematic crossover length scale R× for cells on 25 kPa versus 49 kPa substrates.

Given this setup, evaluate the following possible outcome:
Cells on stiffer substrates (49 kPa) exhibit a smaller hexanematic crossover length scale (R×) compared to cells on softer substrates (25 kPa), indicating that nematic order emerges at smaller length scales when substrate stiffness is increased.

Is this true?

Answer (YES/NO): NO